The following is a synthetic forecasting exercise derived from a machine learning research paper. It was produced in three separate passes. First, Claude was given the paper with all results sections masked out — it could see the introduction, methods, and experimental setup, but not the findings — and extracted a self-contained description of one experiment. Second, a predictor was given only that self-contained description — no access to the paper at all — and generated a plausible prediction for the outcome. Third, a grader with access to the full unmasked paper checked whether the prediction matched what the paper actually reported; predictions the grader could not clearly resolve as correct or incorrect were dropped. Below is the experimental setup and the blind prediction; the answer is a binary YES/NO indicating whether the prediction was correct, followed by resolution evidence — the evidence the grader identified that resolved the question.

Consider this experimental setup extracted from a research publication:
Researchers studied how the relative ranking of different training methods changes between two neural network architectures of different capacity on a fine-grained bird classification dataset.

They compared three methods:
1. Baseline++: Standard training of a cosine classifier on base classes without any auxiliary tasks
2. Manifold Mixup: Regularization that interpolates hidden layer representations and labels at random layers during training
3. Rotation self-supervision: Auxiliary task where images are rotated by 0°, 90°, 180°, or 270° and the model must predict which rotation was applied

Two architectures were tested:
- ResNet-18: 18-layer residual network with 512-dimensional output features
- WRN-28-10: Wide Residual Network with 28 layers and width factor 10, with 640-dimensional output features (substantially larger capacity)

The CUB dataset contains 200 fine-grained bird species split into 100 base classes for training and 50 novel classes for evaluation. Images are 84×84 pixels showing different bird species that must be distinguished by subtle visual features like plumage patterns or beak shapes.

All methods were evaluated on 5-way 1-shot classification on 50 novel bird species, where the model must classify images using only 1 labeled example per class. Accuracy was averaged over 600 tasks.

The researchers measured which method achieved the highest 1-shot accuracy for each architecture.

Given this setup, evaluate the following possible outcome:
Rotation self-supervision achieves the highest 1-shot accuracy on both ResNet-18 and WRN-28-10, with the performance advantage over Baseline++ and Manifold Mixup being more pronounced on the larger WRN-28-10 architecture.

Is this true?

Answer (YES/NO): YES